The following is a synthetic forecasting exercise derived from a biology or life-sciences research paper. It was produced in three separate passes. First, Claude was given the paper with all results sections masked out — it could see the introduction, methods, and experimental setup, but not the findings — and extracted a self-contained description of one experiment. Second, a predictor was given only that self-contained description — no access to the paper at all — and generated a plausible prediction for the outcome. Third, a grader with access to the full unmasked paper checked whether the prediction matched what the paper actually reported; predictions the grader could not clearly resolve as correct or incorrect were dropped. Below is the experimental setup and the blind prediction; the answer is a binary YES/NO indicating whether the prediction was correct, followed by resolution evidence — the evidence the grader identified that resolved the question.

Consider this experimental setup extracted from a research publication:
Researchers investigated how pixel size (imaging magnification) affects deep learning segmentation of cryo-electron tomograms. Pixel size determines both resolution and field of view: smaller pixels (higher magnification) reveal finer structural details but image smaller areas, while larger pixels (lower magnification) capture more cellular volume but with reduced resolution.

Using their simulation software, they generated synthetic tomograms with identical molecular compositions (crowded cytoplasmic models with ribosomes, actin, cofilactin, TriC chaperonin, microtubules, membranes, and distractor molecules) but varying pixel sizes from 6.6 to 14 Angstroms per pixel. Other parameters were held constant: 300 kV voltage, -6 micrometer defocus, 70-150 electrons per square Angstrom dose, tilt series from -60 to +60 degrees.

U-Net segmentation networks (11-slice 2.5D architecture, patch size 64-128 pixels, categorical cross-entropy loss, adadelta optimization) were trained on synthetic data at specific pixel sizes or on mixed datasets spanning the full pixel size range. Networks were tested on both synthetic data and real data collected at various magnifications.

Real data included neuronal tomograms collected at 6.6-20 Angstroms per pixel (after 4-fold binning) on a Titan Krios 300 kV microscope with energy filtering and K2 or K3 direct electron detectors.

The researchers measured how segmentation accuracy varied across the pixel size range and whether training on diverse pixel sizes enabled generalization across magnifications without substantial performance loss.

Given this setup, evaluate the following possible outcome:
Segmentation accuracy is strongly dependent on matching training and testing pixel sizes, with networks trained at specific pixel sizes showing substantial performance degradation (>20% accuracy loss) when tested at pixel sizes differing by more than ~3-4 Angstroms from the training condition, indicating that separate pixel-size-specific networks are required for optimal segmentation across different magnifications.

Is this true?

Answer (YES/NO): NO